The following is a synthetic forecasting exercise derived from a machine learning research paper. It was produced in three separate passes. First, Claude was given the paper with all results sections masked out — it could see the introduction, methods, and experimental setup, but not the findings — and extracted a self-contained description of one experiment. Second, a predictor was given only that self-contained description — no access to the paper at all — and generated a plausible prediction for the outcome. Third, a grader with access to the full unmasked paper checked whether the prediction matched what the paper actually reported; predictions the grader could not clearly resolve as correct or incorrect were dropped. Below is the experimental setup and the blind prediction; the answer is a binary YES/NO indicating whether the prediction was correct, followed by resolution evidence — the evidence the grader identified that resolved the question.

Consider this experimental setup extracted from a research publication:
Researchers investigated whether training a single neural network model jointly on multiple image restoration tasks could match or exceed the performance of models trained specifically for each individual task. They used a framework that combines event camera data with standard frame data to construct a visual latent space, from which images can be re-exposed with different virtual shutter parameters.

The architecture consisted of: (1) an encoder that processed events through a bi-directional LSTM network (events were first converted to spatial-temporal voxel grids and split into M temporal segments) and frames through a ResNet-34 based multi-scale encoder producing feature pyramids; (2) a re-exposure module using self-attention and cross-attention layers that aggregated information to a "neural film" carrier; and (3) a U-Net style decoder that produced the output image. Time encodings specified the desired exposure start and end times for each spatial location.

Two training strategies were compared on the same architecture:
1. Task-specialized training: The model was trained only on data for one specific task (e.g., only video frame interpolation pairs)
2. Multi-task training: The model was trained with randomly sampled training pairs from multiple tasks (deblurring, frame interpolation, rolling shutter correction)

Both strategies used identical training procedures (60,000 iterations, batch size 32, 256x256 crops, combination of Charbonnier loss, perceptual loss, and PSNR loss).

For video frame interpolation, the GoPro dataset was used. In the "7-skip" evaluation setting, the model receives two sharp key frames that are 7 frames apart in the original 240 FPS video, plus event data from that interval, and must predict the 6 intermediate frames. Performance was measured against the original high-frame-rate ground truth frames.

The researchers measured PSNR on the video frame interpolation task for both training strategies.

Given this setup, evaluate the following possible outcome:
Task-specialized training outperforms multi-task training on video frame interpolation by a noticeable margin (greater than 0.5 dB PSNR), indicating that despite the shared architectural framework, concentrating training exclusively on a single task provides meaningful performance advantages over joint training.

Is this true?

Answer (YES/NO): NO